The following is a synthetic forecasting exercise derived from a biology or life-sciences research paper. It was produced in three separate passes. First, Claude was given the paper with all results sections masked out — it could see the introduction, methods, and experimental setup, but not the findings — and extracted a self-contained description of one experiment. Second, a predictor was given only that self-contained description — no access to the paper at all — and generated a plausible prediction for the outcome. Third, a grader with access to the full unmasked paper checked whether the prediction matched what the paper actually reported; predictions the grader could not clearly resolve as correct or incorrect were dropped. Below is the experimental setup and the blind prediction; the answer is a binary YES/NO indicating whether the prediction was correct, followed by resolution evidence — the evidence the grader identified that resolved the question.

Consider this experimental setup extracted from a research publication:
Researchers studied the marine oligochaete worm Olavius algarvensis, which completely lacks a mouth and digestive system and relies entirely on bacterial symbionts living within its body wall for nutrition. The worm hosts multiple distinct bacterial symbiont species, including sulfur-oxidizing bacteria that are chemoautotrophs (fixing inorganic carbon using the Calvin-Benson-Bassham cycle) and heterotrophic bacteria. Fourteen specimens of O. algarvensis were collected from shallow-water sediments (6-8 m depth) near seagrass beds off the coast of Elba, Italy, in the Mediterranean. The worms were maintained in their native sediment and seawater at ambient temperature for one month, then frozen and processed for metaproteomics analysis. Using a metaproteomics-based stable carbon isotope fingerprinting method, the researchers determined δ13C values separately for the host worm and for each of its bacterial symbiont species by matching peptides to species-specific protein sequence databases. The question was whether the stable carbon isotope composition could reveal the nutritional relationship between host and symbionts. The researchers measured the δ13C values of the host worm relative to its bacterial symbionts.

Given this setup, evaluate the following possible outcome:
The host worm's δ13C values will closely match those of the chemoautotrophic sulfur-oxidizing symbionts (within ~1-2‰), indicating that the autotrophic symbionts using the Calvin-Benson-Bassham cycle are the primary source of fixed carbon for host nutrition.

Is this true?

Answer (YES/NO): NO